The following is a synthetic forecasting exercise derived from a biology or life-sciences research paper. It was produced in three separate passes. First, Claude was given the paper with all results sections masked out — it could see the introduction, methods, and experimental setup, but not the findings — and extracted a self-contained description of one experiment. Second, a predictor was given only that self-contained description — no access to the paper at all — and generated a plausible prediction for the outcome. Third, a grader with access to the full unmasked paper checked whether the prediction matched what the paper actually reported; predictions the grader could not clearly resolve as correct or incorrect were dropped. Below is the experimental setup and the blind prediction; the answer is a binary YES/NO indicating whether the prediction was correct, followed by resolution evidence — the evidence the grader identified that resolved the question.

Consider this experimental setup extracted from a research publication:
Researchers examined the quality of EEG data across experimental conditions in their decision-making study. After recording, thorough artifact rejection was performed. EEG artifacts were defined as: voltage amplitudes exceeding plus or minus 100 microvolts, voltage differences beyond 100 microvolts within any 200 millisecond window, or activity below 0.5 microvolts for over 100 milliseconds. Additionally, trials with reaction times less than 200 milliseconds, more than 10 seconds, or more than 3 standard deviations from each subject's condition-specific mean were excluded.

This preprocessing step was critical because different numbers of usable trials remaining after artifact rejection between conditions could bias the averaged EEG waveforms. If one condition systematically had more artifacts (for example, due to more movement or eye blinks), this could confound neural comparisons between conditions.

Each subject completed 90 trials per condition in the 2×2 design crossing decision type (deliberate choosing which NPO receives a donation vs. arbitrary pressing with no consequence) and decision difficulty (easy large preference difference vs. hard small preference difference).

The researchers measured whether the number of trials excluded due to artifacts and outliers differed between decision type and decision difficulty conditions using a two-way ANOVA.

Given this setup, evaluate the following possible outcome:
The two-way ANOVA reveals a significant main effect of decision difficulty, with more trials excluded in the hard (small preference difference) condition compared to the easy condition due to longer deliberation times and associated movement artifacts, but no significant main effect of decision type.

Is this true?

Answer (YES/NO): NO